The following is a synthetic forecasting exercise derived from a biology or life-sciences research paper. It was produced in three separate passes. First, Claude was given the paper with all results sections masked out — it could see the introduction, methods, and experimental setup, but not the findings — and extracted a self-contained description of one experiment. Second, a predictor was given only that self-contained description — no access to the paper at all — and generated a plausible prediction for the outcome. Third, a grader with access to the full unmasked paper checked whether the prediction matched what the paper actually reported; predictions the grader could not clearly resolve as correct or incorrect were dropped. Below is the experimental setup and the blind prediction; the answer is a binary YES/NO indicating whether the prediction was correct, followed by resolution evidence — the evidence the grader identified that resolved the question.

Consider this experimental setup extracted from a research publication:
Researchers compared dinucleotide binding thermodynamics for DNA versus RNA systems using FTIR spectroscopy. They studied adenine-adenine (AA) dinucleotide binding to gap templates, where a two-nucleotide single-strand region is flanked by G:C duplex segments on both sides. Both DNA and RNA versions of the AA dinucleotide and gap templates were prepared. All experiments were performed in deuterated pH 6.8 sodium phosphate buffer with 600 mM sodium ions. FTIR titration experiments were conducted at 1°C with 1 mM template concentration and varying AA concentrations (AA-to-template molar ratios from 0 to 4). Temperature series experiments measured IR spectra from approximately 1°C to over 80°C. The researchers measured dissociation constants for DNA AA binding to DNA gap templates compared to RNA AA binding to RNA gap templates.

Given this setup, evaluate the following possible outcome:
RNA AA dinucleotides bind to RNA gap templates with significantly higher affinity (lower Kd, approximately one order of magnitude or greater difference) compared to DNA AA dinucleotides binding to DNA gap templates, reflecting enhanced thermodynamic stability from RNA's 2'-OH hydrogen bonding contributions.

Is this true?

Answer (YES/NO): NO